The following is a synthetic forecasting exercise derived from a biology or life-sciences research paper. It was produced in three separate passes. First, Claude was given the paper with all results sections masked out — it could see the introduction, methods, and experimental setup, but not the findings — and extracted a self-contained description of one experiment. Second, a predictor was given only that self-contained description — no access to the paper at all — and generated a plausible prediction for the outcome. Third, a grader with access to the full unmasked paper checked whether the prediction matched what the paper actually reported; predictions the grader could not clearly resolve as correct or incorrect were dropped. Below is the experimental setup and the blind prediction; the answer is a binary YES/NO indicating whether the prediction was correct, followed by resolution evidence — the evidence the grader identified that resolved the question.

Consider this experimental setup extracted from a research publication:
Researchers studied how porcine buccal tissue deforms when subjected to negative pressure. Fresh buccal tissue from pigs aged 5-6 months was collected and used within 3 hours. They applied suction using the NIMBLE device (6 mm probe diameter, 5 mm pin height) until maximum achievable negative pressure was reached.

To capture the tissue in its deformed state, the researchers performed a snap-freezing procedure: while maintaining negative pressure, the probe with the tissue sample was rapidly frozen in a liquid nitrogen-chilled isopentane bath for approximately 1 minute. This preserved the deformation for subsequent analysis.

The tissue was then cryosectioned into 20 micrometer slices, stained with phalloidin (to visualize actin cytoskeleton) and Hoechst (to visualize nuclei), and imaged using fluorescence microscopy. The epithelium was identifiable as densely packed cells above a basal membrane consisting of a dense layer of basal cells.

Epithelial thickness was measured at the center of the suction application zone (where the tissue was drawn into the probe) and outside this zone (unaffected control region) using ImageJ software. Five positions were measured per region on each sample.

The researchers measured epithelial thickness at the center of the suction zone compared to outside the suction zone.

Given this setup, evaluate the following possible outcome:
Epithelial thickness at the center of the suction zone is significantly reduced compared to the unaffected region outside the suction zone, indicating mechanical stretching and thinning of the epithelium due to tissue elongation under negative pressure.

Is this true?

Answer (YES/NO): YES